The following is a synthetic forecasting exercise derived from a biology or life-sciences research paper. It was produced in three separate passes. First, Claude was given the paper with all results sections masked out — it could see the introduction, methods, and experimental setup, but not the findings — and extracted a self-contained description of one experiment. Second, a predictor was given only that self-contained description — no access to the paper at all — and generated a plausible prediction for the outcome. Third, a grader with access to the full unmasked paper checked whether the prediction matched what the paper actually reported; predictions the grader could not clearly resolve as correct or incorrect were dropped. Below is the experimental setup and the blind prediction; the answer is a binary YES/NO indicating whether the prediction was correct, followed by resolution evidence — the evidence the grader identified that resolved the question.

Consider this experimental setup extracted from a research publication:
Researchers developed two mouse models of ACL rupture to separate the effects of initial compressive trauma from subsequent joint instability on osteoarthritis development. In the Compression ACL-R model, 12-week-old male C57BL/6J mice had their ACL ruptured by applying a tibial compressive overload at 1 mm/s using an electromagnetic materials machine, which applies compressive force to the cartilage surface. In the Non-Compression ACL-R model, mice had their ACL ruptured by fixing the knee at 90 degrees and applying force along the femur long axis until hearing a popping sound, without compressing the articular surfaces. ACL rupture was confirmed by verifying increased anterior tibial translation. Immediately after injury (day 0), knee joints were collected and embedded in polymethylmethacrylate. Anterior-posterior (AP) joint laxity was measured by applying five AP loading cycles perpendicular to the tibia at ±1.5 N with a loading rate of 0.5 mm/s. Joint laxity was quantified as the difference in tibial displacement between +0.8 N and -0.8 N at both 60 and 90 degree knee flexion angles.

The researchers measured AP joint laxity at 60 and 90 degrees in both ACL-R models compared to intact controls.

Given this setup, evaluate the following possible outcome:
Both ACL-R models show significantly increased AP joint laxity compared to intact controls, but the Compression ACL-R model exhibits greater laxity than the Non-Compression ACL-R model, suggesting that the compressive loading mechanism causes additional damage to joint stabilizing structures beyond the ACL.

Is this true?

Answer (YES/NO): NO